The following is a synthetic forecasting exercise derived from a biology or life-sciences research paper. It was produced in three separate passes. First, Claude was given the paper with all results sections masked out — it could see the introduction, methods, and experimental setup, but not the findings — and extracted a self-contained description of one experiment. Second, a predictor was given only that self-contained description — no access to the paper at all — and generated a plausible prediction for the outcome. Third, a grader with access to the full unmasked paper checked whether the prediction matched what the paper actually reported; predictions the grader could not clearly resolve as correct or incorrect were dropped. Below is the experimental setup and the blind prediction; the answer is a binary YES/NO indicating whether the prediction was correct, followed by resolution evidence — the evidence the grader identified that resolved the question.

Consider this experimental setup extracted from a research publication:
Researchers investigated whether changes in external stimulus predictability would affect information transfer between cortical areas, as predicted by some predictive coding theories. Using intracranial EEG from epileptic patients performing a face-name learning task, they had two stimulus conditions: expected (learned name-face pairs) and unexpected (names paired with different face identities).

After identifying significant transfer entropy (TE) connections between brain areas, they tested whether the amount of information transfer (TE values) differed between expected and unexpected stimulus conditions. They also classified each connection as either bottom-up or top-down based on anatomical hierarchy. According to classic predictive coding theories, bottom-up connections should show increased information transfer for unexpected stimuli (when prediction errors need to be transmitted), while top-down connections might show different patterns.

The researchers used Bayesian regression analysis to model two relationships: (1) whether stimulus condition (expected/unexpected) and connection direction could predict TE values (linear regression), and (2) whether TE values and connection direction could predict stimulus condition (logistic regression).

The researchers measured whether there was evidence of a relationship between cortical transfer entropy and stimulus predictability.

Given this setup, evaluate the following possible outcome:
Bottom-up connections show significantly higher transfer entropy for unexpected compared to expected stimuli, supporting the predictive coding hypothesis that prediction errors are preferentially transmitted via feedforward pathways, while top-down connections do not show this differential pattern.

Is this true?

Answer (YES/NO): NO